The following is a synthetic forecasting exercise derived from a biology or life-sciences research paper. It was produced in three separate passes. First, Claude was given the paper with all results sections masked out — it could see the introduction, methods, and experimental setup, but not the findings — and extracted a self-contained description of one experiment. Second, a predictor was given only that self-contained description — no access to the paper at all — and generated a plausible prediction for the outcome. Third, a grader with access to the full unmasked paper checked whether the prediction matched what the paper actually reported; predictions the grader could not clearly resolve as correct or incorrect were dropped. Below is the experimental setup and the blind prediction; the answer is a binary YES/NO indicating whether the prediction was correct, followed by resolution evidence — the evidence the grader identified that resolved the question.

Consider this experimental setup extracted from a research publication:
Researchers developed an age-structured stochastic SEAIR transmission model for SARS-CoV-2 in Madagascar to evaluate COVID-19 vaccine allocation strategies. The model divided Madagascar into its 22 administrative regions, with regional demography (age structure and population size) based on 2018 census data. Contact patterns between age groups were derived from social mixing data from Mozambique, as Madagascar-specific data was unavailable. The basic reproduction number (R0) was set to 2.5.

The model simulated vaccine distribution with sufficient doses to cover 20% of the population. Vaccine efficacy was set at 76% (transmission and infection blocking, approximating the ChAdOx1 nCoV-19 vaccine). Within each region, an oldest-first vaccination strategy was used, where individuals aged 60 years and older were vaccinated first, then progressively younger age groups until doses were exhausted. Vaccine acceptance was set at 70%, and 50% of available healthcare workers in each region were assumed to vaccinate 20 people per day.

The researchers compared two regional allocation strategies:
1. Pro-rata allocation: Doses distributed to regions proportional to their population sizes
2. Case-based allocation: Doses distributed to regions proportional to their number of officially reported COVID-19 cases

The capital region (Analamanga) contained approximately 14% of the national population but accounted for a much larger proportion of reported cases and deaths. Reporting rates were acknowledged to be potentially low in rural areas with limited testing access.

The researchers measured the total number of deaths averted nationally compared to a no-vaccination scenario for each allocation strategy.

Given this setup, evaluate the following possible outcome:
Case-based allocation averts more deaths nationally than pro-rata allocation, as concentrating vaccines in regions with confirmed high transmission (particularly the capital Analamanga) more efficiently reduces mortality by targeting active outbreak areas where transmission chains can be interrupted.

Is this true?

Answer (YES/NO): NO